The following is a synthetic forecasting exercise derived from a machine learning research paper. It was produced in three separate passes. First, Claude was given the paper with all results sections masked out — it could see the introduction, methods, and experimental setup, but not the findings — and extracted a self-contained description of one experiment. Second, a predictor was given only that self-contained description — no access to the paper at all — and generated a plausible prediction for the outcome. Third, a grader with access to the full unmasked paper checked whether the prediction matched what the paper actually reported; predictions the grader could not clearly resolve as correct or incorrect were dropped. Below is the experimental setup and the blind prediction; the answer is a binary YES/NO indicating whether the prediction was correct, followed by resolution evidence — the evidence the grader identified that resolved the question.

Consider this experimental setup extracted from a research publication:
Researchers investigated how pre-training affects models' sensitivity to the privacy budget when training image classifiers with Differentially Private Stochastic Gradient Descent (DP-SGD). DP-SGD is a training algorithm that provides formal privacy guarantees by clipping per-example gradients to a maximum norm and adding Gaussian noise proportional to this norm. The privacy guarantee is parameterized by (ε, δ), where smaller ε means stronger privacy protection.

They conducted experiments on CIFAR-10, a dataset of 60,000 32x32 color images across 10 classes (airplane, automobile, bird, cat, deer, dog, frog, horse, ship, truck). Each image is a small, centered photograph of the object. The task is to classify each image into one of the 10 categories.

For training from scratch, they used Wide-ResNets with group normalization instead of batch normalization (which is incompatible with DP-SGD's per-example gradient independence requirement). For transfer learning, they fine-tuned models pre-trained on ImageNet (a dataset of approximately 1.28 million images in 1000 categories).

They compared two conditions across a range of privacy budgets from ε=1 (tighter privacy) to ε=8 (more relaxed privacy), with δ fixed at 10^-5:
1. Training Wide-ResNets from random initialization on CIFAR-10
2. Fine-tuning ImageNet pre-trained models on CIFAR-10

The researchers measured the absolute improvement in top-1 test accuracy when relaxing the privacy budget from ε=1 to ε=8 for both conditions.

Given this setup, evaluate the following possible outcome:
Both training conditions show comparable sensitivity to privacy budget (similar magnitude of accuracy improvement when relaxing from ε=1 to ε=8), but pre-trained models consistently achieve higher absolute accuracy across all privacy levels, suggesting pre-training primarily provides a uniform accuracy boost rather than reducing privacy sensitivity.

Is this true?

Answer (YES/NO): NO